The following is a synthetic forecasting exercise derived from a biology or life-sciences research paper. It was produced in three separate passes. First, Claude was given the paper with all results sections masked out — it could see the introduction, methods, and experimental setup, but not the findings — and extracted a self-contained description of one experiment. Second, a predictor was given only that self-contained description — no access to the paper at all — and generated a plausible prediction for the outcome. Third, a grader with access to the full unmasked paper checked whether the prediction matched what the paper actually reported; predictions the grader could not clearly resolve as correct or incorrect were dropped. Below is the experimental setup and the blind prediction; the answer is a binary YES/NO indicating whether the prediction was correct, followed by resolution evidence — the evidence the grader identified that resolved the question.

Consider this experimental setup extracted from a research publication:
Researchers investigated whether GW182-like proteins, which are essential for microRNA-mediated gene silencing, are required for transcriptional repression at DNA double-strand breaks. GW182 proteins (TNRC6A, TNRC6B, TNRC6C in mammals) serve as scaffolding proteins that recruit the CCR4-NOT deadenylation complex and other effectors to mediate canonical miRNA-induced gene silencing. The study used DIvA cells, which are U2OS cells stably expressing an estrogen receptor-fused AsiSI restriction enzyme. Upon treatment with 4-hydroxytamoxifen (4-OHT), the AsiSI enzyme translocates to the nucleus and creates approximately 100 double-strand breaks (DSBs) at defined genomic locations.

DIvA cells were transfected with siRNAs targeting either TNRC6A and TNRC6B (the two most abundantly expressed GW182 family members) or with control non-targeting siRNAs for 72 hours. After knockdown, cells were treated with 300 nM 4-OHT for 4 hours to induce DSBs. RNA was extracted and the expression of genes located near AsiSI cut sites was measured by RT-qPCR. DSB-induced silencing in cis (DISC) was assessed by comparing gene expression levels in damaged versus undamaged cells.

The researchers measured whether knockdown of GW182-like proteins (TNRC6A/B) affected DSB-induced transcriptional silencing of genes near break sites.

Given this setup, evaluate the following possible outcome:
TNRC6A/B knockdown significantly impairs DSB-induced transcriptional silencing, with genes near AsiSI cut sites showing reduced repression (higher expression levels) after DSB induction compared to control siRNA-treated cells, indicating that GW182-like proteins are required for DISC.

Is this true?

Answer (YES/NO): NO